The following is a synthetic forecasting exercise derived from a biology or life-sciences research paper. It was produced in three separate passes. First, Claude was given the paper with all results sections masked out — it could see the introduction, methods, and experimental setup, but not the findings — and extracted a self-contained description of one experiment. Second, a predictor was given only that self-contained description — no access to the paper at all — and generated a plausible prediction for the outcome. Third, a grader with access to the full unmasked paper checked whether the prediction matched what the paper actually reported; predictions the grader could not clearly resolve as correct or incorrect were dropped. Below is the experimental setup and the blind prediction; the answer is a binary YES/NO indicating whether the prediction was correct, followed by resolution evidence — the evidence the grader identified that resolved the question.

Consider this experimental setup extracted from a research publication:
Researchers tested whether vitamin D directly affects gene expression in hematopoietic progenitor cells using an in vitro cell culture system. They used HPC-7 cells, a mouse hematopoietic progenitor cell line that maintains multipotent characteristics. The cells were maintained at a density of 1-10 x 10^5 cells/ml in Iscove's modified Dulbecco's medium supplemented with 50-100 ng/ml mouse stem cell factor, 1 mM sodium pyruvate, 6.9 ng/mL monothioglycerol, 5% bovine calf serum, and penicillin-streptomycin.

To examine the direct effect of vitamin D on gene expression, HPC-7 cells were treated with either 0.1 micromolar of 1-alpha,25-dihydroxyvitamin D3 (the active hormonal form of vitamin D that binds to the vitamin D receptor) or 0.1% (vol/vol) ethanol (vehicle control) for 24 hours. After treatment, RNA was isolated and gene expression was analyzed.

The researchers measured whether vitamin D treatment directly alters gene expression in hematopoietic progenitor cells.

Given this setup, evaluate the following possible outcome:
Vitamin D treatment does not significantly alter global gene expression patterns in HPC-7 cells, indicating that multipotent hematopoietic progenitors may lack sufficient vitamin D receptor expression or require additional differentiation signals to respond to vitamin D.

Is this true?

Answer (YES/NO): NO